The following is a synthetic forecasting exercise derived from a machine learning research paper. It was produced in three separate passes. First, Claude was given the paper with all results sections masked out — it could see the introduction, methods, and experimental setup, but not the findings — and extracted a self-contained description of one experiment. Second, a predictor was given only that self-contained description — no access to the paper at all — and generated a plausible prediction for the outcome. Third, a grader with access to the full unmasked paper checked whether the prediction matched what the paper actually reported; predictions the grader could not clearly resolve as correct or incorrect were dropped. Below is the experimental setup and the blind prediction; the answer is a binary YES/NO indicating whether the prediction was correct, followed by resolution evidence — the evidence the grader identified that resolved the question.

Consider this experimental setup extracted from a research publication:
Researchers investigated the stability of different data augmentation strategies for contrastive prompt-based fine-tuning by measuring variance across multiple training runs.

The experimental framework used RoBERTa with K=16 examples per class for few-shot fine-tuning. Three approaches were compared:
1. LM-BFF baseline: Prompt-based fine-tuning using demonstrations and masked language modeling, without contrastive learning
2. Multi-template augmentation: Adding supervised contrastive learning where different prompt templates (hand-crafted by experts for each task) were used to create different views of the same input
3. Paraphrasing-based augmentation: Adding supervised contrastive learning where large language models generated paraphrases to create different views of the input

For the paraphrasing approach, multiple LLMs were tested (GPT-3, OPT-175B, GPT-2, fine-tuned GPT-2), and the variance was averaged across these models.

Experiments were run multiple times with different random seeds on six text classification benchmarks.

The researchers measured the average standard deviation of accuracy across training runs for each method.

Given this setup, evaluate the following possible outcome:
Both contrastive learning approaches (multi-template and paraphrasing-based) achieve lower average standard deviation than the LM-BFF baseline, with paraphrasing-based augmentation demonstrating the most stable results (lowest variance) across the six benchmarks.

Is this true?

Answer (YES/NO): NO